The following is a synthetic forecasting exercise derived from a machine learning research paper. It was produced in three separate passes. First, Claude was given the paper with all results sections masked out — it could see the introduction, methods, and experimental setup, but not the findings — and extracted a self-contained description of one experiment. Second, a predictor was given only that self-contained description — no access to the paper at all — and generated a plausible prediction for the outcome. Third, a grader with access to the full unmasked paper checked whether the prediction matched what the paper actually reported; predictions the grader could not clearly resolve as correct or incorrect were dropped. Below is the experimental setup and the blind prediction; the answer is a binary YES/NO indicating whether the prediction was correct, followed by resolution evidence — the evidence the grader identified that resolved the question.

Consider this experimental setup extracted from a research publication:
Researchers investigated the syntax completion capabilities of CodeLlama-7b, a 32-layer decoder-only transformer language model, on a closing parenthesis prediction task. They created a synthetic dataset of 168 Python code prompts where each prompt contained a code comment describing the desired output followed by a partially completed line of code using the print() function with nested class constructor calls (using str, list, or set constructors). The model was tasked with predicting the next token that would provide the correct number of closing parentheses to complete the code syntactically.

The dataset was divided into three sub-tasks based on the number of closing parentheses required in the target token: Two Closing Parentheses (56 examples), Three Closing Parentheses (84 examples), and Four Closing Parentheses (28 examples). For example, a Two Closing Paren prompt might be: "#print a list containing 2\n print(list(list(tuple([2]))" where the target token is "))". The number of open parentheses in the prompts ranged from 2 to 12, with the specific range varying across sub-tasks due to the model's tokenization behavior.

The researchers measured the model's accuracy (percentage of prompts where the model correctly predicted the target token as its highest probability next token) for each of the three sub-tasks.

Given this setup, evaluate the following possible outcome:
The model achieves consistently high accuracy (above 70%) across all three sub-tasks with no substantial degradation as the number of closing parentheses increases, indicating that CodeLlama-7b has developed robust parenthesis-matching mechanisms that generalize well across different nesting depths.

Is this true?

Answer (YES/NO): NO